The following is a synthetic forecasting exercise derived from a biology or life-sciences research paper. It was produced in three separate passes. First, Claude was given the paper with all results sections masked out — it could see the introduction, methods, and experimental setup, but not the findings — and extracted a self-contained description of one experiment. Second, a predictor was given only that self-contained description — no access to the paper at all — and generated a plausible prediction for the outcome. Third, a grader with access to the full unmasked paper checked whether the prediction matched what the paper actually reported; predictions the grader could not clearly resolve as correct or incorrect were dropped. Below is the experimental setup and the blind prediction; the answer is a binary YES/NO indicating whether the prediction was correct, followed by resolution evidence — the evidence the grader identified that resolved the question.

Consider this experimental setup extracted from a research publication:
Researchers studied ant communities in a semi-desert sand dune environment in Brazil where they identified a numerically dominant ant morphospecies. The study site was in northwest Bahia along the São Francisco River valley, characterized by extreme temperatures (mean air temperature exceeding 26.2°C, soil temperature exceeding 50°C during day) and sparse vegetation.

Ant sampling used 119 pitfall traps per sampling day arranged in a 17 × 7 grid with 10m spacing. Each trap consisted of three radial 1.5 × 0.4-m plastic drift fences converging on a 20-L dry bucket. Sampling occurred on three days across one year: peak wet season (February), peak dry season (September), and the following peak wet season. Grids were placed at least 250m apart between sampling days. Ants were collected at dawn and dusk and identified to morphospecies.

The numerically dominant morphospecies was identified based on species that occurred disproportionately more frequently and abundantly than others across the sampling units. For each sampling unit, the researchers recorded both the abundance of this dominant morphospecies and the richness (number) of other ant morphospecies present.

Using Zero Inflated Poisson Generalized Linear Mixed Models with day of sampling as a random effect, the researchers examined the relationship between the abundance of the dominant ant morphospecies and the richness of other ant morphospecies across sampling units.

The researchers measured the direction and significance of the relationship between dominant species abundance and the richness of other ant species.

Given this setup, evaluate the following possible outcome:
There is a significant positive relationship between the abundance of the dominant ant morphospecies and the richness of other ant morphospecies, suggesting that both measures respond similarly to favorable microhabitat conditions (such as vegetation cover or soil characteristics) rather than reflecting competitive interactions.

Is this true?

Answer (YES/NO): NO